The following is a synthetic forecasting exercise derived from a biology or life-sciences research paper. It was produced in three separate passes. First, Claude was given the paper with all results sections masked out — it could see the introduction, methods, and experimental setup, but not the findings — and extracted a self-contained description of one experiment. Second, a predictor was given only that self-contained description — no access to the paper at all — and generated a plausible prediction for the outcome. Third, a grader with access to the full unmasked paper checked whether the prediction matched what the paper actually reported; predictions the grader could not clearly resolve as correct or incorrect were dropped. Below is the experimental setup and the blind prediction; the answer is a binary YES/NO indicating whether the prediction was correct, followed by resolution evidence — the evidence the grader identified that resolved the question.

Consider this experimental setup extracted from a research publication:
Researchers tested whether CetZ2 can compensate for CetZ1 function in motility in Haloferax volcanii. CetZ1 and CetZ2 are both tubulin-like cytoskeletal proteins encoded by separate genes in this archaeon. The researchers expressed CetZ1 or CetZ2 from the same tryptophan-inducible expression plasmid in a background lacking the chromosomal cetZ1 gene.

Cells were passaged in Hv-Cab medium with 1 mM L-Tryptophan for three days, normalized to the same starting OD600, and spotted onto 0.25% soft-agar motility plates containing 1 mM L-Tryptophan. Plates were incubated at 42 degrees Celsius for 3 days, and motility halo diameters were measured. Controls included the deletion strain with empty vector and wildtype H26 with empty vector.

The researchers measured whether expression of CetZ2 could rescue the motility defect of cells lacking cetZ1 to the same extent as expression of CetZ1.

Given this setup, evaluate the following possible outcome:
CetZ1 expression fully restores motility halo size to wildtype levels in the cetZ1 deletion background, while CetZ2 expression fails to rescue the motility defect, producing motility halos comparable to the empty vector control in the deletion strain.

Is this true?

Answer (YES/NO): YES